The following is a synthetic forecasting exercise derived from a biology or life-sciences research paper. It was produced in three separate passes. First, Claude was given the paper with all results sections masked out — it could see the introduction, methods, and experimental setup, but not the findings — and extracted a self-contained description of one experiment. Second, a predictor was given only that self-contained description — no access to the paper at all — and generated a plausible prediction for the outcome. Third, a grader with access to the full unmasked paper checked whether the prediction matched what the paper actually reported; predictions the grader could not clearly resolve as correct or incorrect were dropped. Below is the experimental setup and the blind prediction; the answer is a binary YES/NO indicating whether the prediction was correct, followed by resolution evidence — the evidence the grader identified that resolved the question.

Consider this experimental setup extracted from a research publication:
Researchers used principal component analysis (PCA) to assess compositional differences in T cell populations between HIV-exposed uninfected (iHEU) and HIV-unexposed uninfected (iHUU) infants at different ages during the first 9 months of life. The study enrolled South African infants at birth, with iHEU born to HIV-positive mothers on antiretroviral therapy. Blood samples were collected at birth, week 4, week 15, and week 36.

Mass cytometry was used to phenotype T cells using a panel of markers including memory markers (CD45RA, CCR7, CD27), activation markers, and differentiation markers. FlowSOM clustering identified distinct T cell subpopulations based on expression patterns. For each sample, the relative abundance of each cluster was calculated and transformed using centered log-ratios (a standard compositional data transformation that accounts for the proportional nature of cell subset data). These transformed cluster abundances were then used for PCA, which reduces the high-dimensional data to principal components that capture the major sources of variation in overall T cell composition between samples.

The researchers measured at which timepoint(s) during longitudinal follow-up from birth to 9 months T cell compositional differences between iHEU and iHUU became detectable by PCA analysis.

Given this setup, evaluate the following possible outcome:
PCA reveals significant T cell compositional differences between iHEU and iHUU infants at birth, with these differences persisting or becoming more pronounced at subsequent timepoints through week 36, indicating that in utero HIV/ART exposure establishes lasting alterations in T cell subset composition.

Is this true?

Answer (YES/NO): NO